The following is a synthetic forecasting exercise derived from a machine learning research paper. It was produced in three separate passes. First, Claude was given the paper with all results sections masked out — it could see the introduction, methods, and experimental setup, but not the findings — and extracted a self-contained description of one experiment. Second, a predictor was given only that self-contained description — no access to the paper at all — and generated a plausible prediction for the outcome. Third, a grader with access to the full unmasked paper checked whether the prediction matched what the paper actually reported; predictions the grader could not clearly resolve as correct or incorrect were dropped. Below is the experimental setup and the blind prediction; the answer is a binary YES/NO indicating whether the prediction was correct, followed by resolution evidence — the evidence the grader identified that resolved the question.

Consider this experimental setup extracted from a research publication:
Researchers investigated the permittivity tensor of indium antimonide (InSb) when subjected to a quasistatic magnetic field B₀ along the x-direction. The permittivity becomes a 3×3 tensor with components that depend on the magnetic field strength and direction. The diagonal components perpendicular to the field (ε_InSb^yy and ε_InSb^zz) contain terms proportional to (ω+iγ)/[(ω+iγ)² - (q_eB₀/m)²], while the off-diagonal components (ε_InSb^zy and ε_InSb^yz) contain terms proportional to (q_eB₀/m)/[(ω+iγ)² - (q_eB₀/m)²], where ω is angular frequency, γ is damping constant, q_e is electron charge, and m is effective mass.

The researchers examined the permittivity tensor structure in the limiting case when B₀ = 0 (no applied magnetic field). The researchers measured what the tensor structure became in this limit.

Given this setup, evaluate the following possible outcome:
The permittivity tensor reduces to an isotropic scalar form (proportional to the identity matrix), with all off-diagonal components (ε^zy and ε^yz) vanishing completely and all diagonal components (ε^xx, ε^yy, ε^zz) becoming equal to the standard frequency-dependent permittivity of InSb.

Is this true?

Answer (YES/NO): YES